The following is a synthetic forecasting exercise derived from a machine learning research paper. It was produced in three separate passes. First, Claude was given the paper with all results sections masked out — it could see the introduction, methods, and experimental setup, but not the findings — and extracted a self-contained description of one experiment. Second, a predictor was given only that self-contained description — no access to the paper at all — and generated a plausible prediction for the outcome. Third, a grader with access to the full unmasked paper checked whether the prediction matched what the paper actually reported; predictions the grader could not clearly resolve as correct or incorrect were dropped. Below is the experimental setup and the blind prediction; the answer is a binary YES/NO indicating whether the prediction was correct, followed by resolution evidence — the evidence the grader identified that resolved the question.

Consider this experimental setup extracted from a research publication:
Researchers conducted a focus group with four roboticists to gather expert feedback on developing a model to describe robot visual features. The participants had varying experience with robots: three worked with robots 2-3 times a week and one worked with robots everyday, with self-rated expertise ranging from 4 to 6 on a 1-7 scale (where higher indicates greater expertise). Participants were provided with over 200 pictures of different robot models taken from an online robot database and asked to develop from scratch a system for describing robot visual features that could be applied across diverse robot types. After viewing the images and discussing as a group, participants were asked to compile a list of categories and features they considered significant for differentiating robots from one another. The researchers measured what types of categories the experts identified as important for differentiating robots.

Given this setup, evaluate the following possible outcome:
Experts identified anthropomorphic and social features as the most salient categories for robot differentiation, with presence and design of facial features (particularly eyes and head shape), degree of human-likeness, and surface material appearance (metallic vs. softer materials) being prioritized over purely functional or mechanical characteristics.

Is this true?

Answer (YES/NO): NO